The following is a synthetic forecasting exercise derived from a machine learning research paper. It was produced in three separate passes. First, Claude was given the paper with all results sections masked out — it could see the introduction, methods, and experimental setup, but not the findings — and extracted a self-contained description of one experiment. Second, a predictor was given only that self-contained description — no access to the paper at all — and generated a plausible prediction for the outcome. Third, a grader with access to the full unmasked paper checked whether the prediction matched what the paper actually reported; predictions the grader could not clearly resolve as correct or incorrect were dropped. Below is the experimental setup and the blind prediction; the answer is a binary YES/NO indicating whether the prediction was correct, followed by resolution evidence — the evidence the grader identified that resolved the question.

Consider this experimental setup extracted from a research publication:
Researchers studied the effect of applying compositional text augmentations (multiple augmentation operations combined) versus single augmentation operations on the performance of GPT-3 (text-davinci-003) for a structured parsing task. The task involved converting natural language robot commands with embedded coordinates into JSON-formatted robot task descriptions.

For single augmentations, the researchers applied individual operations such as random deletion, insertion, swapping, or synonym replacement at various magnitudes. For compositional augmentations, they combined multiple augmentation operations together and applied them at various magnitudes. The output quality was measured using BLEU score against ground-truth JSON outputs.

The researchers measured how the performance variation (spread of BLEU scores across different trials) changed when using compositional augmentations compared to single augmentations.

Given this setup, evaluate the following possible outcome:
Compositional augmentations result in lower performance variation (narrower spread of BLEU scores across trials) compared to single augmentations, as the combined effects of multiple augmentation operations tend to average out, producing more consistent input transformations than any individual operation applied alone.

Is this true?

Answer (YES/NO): NO